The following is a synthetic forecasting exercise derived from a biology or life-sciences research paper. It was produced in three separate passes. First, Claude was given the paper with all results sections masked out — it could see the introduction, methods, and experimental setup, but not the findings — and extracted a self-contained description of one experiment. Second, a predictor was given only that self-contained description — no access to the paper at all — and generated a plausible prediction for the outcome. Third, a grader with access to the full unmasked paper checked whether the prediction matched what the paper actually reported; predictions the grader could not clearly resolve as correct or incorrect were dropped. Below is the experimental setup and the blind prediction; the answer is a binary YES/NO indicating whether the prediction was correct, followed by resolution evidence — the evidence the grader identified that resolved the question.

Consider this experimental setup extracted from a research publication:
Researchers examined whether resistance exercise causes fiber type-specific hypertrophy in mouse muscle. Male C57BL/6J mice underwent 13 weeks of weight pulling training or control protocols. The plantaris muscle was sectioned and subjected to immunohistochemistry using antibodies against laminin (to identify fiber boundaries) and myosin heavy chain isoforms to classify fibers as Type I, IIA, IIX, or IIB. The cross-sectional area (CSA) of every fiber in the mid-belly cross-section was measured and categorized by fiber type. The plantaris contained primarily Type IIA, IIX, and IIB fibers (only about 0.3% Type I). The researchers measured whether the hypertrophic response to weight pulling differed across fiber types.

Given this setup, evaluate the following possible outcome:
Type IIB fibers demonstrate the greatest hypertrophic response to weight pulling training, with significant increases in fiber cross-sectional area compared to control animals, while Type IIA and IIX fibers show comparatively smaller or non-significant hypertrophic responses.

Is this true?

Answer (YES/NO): NO